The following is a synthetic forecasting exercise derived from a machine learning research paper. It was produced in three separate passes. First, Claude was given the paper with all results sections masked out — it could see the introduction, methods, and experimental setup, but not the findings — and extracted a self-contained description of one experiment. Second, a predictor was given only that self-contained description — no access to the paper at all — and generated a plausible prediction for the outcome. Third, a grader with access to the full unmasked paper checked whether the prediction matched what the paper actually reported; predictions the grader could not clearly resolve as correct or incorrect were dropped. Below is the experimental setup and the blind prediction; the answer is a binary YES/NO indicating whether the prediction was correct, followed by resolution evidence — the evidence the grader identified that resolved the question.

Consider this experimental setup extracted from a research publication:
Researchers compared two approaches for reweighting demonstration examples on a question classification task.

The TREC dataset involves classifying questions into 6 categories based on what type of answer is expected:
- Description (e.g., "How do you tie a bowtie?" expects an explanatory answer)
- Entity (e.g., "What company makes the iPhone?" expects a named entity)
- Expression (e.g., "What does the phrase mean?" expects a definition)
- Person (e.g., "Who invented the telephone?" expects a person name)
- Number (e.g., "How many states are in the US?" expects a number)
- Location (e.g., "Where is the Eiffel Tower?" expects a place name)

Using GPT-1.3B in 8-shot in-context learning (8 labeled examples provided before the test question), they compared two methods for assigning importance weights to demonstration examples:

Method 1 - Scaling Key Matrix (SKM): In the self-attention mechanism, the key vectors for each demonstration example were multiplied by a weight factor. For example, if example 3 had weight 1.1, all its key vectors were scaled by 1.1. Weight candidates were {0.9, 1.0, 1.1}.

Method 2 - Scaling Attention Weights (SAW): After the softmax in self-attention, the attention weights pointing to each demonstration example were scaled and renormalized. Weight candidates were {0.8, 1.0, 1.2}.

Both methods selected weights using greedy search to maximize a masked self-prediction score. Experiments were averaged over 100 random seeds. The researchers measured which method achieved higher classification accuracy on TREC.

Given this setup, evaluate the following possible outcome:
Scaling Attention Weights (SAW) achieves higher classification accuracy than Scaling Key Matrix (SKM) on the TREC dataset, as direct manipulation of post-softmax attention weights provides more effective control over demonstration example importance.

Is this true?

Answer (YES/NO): NO